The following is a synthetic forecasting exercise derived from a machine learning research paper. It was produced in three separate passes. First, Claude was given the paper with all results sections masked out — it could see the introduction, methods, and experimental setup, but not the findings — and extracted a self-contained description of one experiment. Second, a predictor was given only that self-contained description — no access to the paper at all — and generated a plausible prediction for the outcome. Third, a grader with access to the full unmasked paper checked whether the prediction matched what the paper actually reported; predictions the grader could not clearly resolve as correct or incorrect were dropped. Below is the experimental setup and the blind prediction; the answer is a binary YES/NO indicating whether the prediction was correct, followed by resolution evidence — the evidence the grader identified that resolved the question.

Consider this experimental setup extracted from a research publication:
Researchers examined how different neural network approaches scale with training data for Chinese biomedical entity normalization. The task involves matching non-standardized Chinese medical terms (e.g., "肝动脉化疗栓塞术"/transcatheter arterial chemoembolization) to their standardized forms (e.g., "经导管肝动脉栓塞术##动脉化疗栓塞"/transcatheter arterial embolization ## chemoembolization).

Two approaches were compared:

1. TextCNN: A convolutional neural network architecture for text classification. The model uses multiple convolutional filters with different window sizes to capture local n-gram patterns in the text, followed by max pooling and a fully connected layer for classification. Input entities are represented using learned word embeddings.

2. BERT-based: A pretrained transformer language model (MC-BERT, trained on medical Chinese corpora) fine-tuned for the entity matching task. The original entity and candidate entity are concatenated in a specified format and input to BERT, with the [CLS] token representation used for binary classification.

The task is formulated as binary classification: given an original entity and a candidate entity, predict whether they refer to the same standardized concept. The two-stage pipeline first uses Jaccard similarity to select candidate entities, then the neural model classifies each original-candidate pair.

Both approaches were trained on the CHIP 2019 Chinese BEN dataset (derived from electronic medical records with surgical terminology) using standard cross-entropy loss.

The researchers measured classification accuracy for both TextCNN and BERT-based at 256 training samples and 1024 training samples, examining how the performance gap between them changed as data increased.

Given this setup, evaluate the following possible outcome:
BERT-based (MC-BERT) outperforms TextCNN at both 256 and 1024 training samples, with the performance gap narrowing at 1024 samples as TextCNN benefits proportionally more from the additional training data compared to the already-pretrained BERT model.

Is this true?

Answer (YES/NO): YES